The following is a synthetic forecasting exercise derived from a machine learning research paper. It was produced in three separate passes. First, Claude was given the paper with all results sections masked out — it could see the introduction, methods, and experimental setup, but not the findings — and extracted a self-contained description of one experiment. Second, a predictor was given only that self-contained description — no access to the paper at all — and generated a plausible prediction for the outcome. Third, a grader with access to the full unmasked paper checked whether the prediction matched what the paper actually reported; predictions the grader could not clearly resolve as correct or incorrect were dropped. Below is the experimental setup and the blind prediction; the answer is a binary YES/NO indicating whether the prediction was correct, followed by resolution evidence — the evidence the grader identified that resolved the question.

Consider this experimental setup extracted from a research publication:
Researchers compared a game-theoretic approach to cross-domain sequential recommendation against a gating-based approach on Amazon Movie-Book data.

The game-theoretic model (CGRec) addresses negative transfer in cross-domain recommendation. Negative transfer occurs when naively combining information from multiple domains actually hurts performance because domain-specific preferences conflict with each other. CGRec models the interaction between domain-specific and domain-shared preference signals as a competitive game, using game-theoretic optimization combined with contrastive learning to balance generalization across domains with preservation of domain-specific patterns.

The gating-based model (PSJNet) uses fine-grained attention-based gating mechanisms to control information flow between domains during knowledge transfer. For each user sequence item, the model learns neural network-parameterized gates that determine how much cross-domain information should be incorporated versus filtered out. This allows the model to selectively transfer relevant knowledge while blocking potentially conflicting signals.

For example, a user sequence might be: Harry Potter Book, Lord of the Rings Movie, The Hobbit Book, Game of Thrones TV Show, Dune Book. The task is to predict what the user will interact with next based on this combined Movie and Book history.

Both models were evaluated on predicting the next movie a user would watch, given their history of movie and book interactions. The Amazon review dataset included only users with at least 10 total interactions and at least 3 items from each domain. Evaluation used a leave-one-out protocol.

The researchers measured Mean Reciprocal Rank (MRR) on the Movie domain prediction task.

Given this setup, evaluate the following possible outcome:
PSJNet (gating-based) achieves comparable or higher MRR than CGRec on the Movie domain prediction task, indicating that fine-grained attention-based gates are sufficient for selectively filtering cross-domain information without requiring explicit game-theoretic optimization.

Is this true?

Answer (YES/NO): YES